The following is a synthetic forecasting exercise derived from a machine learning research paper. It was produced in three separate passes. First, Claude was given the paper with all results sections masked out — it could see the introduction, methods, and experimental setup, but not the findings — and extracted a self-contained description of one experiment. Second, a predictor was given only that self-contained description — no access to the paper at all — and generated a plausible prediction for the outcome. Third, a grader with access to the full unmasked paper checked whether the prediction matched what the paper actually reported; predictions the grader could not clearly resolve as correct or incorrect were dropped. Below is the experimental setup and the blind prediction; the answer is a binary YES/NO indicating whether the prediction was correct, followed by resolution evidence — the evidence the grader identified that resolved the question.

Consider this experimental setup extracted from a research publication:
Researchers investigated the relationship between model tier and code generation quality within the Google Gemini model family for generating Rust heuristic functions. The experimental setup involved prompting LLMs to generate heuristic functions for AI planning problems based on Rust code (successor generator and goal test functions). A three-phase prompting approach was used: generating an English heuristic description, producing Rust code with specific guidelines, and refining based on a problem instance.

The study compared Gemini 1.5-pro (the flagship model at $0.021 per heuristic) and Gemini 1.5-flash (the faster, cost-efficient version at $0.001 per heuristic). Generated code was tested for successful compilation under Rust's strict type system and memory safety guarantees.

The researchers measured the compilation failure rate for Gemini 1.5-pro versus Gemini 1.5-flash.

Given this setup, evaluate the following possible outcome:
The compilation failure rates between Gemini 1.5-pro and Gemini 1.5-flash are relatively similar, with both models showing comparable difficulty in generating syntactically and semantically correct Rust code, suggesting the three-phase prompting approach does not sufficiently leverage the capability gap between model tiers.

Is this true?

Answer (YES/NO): NO